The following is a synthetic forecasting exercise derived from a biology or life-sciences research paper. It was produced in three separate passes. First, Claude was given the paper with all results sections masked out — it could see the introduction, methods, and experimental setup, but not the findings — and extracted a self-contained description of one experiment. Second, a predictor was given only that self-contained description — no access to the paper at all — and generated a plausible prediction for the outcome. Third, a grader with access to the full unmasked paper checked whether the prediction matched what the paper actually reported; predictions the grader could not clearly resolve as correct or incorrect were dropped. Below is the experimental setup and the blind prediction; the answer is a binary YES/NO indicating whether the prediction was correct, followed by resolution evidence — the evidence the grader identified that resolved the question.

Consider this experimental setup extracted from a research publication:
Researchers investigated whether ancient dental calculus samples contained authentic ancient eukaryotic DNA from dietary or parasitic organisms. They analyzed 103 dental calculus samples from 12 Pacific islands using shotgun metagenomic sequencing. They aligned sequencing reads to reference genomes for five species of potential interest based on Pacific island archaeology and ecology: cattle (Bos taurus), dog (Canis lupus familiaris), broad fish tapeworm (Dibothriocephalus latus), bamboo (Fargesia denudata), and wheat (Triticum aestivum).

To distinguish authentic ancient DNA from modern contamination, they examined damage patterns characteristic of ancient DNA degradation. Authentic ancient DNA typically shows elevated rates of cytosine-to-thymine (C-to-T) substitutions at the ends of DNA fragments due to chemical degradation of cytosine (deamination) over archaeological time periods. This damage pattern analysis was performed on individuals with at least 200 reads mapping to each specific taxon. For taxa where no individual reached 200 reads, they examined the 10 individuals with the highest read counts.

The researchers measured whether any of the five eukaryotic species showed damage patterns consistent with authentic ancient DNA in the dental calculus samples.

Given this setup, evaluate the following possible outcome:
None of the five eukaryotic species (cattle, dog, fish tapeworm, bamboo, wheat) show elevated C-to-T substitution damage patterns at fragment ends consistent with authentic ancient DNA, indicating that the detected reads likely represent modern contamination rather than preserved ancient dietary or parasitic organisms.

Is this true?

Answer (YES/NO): YES